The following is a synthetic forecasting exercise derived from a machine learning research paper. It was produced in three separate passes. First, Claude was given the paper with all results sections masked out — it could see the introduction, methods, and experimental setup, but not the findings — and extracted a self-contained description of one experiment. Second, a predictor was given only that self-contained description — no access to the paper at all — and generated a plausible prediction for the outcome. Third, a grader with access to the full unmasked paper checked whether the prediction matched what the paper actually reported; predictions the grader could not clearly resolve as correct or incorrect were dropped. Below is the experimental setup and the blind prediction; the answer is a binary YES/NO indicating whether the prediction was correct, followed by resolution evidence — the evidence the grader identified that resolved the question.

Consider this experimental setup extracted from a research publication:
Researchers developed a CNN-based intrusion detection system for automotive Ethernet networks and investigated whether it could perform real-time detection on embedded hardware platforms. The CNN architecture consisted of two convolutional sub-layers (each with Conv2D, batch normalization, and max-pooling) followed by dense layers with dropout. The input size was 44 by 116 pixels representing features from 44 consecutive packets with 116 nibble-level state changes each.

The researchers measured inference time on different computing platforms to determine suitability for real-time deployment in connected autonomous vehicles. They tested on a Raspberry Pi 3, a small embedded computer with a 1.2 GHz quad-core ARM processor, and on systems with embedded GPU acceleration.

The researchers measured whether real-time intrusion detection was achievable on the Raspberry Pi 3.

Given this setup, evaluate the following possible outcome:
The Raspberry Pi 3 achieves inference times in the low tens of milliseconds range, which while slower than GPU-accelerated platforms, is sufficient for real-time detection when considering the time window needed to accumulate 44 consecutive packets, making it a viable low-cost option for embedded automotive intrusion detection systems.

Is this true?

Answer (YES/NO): NO